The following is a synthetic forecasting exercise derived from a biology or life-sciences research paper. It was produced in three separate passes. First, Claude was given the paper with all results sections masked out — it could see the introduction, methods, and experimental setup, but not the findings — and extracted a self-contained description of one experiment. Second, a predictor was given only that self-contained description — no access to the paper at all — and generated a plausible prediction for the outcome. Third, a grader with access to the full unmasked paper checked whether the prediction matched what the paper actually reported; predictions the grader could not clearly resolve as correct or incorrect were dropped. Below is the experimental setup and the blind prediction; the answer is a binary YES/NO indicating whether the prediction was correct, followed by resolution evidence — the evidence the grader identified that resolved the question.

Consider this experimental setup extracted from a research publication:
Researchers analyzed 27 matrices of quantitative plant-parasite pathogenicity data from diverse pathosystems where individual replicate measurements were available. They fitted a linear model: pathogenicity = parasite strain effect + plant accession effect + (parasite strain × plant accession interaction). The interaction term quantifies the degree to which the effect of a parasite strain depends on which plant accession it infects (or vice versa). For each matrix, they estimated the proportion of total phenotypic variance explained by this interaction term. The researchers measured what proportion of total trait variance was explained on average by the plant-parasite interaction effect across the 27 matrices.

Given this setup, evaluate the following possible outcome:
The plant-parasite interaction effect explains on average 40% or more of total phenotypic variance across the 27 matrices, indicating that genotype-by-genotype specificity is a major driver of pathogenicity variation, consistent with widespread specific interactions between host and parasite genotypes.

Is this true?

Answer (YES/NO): NO